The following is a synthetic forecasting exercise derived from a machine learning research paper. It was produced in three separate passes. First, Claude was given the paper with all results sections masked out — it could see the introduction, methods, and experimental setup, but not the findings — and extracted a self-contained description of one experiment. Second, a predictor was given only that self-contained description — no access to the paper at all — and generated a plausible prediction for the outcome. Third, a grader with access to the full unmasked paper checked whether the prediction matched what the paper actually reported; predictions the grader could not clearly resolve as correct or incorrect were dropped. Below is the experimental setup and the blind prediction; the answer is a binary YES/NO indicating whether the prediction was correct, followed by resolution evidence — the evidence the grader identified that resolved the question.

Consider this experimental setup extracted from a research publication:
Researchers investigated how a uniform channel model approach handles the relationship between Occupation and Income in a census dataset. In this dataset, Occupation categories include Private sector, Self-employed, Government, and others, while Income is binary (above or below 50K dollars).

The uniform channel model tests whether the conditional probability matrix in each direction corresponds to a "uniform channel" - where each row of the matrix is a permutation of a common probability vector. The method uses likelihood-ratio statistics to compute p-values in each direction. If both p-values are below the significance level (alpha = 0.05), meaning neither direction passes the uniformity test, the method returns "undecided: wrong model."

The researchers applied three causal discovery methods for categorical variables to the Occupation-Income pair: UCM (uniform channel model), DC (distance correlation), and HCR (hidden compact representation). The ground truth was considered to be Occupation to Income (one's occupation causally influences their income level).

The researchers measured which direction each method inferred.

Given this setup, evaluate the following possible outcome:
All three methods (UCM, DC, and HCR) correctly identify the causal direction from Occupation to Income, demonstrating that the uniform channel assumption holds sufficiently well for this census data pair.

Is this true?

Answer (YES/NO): NO